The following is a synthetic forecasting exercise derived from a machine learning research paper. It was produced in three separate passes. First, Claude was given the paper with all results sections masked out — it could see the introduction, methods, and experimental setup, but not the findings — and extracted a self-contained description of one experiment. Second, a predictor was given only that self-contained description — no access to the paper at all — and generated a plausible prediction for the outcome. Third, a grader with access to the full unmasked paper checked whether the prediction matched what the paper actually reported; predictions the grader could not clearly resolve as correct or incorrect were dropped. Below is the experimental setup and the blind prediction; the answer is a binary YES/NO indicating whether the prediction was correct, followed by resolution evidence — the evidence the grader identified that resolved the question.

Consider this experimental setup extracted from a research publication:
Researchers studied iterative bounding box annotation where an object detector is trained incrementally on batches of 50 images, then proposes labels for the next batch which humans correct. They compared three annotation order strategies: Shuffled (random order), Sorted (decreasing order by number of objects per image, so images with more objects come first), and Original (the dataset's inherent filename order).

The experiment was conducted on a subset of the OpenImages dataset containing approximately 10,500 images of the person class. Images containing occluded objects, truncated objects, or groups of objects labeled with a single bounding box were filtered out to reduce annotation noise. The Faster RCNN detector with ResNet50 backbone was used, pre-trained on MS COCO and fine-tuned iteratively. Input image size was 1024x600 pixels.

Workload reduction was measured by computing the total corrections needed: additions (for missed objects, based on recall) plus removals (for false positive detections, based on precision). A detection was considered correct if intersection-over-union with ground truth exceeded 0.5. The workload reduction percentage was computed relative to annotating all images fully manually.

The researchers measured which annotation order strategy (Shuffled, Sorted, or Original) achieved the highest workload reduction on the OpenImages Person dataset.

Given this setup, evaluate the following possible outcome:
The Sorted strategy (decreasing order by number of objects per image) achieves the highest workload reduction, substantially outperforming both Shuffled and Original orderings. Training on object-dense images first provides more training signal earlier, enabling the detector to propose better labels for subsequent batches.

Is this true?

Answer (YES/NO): YES